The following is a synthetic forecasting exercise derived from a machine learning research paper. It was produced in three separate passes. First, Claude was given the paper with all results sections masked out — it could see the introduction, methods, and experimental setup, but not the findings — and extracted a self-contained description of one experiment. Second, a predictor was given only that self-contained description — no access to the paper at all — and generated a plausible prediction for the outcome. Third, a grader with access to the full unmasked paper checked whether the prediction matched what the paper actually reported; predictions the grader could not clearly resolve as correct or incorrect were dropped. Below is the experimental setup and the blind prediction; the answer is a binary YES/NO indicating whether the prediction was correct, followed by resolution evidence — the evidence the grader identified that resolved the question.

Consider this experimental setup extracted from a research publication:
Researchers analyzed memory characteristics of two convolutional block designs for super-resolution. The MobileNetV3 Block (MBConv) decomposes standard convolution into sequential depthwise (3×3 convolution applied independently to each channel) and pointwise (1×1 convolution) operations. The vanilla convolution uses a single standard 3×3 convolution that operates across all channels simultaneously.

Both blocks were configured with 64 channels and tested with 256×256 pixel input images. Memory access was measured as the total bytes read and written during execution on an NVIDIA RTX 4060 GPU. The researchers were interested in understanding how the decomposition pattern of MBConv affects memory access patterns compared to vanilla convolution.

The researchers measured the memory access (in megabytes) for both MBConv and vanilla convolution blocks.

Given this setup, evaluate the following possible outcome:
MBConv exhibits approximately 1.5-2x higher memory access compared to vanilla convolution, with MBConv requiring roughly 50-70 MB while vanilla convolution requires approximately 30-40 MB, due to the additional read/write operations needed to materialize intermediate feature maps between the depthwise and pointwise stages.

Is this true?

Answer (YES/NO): NO